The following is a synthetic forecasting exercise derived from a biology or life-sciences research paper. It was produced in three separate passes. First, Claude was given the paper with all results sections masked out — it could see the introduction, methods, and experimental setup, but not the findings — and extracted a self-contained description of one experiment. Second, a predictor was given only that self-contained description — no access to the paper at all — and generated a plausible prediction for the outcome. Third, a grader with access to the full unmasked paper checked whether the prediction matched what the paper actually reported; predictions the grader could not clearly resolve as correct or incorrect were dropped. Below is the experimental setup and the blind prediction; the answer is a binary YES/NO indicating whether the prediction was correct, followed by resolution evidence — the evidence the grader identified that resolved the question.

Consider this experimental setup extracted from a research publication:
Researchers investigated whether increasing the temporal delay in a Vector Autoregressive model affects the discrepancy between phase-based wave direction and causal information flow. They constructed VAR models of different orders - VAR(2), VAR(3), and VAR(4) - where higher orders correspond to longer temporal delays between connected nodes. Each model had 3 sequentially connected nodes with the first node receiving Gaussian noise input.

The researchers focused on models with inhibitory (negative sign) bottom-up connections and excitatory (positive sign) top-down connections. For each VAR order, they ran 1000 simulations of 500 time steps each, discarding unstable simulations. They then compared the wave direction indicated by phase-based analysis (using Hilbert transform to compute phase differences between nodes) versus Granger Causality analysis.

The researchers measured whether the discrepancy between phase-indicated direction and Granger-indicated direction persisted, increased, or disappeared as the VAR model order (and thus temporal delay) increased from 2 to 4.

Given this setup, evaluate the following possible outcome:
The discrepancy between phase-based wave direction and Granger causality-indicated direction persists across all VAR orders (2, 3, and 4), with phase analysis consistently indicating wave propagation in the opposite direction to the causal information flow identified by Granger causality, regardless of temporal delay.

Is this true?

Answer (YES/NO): YES